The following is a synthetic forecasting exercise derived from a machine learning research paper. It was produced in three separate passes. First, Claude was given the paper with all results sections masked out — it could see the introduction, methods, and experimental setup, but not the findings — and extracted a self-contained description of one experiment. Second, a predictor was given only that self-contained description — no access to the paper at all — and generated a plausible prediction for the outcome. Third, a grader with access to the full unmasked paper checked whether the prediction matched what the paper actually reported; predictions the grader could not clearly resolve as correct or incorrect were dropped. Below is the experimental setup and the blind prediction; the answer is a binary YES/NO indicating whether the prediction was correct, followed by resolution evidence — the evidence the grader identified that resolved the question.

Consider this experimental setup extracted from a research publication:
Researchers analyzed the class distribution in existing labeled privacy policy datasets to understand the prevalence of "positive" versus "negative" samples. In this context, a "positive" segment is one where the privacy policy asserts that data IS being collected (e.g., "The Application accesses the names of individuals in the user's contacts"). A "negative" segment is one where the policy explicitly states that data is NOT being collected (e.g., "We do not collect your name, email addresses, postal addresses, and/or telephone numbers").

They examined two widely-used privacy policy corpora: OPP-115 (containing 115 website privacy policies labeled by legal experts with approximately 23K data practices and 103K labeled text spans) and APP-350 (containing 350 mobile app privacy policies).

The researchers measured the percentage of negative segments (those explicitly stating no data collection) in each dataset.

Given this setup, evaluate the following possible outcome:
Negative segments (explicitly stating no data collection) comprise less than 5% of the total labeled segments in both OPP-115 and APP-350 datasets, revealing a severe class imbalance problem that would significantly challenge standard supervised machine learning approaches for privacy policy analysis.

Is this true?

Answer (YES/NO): NO